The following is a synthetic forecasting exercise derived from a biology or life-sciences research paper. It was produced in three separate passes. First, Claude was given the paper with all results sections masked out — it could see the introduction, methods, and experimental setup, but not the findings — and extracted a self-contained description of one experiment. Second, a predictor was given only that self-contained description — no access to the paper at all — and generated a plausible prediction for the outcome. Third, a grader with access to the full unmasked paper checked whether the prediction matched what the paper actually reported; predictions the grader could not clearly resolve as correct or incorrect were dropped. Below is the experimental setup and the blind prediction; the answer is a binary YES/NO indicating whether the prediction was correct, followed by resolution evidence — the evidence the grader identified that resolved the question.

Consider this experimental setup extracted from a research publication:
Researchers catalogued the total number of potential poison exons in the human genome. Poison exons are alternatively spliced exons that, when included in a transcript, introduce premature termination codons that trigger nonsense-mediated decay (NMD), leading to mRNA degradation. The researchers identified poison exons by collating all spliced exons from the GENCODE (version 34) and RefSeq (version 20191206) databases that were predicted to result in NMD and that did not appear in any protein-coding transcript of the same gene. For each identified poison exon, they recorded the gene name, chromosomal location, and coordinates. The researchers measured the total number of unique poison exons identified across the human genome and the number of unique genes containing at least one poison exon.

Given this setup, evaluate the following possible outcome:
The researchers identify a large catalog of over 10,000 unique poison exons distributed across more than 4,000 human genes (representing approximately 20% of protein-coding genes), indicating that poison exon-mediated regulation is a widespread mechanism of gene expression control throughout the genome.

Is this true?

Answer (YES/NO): YES